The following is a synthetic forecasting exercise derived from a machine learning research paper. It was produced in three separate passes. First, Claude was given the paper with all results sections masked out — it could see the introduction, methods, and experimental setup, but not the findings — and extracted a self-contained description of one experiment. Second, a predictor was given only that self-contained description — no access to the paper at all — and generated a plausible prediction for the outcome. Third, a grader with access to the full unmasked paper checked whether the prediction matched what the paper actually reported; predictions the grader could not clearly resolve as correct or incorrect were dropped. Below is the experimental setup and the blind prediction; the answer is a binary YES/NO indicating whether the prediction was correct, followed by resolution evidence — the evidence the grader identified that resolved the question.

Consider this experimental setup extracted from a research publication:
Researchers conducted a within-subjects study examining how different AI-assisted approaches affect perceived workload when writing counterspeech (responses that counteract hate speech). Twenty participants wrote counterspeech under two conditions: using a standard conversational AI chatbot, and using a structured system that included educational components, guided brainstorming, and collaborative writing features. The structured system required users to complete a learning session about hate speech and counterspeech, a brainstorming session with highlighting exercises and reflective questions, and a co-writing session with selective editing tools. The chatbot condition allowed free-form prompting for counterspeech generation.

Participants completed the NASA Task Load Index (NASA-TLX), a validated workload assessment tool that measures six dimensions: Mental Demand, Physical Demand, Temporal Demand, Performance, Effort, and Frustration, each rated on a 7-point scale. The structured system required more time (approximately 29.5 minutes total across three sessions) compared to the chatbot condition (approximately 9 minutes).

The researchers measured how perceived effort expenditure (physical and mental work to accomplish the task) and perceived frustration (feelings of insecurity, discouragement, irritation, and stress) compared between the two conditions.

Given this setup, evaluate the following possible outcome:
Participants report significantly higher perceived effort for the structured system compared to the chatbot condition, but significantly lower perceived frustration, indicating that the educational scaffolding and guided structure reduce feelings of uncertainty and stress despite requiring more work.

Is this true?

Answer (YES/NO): YES